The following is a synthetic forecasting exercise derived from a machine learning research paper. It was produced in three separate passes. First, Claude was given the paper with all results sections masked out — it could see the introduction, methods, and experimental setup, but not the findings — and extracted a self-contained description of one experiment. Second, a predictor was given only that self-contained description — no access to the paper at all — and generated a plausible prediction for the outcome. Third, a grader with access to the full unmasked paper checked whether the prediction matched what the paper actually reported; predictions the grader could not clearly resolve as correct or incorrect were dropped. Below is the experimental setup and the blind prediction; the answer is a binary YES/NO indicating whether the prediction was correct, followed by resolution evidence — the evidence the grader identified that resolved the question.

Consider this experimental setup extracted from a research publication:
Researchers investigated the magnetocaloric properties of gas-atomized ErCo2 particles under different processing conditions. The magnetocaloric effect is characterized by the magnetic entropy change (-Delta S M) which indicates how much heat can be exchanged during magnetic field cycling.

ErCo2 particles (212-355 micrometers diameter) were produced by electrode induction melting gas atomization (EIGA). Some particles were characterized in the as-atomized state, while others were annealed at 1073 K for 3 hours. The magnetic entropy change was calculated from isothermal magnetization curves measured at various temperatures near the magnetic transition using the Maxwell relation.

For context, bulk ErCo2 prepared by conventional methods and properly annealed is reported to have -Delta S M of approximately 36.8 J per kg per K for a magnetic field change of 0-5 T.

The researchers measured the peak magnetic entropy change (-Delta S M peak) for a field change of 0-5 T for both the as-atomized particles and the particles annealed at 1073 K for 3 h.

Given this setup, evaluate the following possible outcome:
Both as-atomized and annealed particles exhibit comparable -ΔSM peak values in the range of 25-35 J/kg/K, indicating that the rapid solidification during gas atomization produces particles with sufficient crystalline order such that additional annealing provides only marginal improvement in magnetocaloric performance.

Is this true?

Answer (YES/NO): NO